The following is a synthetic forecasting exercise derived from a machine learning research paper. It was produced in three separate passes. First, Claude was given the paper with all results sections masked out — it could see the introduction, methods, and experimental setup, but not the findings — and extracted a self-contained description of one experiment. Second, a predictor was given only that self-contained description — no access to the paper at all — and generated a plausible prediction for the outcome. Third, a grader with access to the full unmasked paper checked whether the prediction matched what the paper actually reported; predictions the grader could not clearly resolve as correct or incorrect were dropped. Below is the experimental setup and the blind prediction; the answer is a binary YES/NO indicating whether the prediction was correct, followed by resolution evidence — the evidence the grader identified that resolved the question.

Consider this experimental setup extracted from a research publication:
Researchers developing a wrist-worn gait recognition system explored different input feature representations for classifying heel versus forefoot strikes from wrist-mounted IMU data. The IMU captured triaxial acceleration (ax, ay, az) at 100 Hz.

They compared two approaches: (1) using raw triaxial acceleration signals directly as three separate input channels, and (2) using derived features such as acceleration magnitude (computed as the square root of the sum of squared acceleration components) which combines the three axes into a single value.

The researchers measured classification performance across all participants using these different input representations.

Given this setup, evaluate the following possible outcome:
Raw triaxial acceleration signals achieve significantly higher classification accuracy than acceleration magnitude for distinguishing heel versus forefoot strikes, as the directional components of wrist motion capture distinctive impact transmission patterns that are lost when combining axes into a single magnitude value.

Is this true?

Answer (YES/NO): NO